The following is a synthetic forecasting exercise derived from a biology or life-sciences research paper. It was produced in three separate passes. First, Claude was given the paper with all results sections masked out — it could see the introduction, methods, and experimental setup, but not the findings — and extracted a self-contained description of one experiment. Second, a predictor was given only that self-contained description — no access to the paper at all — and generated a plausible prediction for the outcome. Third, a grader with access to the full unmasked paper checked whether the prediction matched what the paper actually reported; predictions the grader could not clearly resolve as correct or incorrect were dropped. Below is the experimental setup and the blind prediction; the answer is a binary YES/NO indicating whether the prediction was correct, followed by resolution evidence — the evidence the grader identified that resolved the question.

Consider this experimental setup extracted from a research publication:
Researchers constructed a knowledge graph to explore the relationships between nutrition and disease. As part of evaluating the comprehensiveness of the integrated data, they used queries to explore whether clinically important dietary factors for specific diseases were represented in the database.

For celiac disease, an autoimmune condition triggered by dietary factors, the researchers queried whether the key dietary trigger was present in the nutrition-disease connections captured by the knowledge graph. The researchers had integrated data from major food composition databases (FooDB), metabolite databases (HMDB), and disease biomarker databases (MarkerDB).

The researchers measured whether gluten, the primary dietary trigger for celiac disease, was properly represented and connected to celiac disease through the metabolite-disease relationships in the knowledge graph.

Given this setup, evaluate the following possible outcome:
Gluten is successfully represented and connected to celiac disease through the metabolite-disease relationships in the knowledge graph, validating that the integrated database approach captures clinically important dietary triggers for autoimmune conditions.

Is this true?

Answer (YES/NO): NO